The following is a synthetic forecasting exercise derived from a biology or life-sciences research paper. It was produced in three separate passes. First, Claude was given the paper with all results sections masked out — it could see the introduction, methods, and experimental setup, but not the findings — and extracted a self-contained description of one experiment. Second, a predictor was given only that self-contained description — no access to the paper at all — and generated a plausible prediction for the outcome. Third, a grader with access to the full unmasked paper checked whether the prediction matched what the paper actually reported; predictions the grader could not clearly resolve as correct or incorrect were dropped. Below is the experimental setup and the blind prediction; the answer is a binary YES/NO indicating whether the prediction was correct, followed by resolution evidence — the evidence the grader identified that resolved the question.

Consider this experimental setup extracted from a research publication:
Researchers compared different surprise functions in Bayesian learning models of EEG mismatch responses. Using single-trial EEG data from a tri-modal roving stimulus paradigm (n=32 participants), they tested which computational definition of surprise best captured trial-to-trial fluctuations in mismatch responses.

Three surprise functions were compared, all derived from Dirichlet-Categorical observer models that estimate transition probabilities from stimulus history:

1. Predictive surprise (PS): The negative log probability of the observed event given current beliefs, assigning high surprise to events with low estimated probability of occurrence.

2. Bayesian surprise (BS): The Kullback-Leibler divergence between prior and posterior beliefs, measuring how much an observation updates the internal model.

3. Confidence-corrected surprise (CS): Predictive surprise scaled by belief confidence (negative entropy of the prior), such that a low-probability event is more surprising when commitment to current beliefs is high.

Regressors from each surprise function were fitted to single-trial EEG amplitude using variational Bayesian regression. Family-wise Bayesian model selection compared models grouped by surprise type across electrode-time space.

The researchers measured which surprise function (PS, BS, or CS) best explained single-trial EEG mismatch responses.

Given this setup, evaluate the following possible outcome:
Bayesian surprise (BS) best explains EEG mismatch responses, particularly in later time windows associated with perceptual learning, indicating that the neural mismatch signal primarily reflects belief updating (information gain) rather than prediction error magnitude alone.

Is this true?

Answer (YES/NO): YES